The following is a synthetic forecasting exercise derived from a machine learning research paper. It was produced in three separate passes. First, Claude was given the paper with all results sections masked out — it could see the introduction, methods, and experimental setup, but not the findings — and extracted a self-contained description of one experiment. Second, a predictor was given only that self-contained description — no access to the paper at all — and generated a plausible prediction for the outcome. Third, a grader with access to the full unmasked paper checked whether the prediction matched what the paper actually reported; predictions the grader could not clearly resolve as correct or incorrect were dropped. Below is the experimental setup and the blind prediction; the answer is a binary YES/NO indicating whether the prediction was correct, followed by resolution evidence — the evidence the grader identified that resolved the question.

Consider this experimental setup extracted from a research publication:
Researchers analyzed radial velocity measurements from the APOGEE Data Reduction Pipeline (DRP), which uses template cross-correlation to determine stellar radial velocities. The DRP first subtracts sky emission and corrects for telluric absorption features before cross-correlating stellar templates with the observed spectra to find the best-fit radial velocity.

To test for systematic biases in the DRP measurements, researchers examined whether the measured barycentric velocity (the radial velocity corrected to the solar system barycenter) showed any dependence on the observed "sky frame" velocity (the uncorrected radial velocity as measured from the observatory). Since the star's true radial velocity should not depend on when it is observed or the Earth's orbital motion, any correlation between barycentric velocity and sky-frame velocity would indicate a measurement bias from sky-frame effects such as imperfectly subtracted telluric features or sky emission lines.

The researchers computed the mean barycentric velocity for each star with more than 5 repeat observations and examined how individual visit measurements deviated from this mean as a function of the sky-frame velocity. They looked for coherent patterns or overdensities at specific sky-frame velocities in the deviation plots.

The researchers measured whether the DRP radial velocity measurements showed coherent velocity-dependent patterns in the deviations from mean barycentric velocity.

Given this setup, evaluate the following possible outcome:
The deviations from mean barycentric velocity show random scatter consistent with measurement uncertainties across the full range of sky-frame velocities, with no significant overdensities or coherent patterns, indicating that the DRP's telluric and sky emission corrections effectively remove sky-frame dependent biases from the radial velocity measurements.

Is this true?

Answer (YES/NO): NO